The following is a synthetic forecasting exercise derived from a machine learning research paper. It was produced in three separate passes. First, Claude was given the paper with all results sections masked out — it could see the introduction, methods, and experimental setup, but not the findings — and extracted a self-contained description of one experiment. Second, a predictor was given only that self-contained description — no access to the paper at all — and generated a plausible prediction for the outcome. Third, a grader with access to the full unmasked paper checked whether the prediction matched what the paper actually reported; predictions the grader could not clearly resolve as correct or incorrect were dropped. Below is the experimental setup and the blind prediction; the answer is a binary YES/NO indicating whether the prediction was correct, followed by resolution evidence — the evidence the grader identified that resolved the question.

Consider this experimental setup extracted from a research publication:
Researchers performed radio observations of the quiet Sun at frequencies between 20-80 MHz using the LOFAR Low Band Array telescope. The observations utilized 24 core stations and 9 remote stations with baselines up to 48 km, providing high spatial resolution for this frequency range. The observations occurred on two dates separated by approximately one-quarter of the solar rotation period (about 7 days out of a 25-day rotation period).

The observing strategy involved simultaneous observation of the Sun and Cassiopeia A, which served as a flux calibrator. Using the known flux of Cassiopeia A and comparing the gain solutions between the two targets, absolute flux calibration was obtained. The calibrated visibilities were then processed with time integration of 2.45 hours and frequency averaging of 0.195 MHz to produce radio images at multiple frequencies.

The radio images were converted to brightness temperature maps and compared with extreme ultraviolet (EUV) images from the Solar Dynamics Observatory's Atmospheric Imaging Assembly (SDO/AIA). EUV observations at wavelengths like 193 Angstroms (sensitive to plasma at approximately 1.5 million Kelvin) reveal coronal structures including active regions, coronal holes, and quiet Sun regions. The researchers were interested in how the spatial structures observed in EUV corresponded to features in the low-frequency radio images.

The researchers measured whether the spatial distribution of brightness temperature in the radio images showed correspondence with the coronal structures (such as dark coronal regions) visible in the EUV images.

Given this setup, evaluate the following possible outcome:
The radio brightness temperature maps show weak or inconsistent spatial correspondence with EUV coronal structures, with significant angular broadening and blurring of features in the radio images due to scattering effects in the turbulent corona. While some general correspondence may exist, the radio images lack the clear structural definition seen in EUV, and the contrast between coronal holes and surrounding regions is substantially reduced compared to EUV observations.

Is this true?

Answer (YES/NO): NO